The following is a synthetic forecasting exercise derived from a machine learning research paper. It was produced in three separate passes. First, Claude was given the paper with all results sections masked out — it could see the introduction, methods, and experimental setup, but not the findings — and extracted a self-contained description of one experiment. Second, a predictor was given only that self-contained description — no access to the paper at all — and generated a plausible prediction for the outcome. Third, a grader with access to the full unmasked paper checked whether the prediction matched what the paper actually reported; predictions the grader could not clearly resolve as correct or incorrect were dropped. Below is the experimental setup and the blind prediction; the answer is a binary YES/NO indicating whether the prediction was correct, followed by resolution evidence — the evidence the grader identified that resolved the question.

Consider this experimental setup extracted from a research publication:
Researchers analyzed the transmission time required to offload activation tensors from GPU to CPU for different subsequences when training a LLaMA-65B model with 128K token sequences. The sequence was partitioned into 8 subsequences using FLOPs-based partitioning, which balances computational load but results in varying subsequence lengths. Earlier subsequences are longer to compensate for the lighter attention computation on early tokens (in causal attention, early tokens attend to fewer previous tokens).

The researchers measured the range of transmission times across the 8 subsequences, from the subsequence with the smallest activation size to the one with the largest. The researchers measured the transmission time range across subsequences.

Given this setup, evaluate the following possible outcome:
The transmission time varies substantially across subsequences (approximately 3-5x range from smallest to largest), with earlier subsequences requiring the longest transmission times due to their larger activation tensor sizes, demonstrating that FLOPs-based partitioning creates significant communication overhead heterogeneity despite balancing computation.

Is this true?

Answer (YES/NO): YES